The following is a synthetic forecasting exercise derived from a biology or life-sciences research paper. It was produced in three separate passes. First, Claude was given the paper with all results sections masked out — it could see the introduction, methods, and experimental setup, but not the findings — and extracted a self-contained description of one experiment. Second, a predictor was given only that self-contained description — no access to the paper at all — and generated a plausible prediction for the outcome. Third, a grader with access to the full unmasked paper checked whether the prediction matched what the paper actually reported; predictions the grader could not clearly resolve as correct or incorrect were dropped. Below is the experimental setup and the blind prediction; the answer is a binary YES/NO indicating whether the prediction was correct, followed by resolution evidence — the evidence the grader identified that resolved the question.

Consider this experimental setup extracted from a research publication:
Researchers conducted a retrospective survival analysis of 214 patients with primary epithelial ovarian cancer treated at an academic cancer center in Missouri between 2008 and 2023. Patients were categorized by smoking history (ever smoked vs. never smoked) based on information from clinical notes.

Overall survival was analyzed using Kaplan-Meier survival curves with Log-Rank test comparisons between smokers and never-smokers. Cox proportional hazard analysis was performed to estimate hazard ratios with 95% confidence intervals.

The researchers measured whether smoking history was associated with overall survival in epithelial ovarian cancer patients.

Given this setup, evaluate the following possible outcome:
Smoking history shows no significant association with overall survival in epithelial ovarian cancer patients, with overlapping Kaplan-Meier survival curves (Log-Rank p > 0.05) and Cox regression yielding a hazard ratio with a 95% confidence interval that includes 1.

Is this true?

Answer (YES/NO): YES